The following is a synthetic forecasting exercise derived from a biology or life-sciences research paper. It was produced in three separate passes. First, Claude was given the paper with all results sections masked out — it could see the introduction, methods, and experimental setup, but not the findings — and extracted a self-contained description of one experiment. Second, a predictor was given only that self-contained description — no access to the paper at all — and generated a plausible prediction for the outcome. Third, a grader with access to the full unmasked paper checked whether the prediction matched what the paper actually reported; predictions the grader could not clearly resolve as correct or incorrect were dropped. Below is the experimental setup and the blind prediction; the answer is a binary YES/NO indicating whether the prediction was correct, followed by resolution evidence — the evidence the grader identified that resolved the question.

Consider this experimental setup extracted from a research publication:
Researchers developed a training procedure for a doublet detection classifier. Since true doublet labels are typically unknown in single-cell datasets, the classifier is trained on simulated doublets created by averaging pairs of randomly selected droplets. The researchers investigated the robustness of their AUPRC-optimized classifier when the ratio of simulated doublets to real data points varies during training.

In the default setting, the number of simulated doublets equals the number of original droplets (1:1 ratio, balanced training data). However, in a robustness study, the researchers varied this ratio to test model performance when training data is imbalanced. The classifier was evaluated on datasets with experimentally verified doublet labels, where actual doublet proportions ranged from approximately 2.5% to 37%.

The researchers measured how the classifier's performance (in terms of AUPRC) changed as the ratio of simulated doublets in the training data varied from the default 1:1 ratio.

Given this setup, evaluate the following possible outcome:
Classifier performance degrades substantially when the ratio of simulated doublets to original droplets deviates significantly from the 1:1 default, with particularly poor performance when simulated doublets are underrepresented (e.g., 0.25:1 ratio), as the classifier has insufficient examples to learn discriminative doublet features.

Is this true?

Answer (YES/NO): NO